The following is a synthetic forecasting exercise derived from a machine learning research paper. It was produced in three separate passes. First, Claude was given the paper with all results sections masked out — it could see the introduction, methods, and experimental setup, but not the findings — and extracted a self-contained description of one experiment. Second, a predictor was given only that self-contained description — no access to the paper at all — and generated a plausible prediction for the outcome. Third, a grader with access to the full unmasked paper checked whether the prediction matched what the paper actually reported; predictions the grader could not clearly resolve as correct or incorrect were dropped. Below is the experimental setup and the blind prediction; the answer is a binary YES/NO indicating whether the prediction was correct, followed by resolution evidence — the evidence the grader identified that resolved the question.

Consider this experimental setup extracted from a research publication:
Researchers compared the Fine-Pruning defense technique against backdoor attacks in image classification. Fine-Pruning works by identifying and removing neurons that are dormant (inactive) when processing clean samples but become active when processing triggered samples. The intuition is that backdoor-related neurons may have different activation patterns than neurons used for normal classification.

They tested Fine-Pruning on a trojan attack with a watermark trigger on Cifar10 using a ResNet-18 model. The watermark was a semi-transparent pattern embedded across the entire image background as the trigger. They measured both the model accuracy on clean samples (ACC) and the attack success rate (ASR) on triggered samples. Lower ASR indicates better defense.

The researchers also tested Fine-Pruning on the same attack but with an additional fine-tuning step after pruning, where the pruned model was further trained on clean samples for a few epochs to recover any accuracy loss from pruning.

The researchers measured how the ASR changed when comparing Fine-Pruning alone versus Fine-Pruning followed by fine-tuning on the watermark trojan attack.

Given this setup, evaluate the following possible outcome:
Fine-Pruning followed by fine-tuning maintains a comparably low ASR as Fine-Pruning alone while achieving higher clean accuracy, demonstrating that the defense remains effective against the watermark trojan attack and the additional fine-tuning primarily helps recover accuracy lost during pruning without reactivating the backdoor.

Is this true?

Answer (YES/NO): NO